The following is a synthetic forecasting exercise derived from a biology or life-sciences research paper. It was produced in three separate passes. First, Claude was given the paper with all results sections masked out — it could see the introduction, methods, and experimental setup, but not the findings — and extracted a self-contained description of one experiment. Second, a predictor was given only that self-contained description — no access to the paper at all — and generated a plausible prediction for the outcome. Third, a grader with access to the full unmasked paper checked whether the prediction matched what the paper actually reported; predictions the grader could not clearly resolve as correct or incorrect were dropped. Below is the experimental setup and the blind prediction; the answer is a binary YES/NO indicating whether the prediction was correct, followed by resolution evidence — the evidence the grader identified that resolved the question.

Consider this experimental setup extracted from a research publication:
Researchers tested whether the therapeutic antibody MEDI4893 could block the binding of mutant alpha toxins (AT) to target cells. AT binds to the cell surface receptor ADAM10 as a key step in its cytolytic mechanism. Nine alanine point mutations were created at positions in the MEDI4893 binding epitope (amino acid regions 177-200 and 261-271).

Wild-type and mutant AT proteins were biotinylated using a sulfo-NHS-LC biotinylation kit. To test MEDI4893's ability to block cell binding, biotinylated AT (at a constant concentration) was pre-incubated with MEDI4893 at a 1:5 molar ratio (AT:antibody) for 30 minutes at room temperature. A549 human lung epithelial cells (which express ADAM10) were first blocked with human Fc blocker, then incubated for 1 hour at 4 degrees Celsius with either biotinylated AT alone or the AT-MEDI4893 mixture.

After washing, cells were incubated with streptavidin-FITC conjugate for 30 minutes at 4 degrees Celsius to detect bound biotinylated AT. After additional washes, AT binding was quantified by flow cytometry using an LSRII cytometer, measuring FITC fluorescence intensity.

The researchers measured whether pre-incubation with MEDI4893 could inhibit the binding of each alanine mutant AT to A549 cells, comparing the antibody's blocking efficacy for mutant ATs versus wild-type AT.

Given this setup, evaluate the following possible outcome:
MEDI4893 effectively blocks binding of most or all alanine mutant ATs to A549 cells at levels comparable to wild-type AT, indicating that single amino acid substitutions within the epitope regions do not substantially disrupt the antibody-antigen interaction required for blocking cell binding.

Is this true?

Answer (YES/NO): YES